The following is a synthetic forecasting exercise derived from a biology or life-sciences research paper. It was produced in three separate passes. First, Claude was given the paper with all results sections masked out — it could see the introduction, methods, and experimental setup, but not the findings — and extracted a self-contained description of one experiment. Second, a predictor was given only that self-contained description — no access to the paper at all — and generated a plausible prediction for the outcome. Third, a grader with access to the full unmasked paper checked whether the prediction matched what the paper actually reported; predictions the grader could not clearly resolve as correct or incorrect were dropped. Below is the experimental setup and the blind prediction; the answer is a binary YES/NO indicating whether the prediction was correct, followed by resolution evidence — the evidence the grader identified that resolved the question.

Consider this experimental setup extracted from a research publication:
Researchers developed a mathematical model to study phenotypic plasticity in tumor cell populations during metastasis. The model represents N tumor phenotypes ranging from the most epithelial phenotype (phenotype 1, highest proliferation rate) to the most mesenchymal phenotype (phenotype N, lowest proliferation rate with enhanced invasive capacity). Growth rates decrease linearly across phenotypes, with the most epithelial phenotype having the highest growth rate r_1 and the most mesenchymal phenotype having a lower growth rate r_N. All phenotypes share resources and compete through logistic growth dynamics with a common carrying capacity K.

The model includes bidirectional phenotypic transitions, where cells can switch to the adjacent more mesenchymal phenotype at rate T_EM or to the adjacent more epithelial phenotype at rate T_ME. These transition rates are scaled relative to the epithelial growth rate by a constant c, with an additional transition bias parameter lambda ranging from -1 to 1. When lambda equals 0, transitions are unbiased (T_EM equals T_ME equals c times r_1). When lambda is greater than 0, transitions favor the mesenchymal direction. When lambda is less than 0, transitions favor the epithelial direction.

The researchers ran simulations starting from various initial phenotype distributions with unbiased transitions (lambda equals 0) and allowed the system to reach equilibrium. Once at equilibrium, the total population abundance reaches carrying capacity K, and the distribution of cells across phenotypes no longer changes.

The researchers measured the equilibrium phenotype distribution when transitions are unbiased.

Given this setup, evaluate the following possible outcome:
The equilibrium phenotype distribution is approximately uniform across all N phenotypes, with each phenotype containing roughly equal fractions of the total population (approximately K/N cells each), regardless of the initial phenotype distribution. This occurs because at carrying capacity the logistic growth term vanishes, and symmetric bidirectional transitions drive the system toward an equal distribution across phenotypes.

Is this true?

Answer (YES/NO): YES